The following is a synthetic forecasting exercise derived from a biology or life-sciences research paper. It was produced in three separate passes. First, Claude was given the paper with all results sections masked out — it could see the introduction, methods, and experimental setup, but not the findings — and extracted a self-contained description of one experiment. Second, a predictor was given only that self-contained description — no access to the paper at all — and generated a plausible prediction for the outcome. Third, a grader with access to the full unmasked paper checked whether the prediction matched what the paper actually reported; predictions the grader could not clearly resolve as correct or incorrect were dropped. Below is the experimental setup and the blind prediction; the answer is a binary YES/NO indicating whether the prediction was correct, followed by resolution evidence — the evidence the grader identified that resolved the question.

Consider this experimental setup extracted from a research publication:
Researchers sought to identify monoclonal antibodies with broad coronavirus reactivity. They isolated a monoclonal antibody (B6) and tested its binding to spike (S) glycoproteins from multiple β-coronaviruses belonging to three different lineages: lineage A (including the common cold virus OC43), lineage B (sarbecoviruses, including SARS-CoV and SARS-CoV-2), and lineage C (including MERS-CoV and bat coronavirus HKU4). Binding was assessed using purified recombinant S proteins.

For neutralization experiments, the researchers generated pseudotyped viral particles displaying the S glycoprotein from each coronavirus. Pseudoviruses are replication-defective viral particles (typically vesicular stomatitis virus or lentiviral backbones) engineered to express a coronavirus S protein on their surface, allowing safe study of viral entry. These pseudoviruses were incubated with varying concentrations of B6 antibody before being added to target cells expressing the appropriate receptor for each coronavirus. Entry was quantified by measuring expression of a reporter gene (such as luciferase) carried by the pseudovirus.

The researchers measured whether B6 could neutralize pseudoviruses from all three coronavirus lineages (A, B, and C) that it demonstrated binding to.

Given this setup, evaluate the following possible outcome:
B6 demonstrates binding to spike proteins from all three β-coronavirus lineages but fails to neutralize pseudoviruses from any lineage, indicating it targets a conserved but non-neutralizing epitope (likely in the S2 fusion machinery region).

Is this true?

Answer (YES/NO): NO